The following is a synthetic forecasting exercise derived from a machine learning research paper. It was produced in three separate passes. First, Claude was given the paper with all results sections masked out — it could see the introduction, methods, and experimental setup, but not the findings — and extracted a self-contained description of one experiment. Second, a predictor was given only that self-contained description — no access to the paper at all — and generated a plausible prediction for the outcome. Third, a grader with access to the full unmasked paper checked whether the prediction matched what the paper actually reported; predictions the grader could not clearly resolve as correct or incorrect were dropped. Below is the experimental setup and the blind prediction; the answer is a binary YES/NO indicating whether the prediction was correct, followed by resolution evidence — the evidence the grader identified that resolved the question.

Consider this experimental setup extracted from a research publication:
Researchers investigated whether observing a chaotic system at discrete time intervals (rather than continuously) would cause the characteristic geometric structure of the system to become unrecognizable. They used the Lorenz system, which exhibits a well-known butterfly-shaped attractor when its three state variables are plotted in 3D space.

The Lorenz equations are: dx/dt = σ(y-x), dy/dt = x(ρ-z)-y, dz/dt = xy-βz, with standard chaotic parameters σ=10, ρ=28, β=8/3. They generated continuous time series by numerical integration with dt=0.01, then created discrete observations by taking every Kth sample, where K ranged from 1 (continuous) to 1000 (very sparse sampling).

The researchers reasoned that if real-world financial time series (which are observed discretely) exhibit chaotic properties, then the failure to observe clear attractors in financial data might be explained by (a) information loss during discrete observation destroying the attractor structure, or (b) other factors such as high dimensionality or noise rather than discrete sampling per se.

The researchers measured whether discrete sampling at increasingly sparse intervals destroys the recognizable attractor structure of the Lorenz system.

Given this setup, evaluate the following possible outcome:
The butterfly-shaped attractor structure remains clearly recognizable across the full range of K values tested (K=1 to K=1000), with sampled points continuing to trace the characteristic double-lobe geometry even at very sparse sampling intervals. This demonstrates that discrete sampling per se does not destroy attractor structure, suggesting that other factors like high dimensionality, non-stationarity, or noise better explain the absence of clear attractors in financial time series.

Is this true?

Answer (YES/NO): YES